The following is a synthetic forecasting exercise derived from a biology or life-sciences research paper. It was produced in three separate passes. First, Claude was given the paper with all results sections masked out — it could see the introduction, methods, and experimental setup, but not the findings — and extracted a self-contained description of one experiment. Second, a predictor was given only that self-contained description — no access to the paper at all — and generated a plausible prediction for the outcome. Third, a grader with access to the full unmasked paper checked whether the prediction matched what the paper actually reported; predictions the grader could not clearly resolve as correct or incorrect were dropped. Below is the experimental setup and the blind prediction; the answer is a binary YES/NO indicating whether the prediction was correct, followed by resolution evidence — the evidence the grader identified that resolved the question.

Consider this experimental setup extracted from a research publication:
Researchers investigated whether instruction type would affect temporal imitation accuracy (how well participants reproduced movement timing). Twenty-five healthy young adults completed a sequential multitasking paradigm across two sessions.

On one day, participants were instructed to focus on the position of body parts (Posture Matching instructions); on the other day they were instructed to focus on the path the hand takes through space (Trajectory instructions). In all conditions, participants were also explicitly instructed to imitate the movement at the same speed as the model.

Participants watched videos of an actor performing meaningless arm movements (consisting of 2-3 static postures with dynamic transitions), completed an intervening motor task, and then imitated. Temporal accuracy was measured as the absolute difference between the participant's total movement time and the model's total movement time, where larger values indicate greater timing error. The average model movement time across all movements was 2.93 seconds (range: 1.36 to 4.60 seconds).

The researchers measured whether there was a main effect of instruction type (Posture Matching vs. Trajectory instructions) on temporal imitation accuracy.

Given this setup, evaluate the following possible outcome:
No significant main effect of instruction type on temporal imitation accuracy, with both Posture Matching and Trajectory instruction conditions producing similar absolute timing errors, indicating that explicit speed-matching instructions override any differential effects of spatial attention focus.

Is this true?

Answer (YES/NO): YES